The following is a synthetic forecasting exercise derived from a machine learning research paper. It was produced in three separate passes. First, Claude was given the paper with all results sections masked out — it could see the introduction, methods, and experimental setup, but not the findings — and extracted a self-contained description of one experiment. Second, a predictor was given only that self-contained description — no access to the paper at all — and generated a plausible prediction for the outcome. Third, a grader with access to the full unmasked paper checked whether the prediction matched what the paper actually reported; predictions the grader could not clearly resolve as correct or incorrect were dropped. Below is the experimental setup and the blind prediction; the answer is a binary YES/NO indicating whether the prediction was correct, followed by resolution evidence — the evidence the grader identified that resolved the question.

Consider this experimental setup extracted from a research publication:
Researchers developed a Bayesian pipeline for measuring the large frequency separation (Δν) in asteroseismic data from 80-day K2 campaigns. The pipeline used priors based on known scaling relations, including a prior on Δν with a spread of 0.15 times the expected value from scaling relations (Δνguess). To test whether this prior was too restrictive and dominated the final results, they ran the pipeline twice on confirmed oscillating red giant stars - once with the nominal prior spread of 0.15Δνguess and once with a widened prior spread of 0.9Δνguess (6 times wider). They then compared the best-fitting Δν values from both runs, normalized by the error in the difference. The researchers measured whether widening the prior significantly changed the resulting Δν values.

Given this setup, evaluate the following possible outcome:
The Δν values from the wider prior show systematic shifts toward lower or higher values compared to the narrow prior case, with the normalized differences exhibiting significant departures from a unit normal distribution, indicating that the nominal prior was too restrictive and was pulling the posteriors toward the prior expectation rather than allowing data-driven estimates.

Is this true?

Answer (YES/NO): NO